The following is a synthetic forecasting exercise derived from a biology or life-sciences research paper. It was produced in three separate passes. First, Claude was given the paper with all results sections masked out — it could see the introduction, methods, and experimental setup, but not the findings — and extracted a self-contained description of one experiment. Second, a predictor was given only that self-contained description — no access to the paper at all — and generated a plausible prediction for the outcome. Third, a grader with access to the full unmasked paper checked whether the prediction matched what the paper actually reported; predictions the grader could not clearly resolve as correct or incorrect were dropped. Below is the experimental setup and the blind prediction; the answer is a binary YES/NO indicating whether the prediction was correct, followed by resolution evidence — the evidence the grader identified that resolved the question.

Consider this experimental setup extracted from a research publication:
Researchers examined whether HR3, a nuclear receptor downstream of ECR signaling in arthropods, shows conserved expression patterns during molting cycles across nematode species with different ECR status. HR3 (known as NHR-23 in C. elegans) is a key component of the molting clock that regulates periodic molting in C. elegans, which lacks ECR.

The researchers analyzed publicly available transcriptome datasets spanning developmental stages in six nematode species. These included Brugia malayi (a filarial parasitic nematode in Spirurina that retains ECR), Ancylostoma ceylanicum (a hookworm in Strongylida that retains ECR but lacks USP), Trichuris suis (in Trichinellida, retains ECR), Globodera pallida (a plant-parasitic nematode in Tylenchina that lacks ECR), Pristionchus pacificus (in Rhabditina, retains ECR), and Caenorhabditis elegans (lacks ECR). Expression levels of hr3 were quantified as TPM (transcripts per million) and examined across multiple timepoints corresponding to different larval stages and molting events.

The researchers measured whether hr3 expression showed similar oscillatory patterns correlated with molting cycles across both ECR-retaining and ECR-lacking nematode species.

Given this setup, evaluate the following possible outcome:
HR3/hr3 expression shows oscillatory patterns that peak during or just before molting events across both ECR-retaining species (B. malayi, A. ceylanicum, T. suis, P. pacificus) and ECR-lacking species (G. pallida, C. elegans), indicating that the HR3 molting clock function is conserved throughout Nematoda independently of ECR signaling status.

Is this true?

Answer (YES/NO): YES